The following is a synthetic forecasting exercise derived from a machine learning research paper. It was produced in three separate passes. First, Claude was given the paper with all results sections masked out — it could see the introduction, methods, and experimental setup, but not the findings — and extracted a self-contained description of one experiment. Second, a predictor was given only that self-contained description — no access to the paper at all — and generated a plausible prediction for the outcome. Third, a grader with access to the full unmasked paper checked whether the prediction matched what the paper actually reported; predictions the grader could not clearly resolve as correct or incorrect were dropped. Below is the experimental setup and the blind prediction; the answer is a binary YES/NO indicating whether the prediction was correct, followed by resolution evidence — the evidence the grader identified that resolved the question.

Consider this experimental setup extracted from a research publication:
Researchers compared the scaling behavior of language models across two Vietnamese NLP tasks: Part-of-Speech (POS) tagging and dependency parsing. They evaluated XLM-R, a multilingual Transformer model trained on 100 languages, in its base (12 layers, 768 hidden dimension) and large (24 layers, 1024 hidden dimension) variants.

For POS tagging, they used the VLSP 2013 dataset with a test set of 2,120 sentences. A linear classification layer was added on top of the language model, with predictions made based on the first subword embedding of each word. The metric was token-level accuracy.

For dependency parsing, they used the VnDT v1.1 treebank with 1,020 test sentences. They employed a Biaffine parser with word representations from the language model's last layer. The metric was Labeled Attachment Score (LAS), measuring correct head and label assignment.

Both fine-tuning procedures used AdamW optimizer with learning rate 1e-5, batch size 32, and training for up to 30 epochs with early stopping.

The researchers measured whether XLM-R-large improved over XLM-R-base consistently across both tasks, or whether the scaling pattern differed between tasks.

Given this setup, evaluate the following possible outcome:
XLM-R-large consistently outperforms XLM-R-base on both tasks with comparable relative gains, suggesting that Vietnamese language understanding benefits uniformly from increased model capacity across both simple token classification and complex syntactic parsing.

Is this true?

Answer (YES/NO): NO